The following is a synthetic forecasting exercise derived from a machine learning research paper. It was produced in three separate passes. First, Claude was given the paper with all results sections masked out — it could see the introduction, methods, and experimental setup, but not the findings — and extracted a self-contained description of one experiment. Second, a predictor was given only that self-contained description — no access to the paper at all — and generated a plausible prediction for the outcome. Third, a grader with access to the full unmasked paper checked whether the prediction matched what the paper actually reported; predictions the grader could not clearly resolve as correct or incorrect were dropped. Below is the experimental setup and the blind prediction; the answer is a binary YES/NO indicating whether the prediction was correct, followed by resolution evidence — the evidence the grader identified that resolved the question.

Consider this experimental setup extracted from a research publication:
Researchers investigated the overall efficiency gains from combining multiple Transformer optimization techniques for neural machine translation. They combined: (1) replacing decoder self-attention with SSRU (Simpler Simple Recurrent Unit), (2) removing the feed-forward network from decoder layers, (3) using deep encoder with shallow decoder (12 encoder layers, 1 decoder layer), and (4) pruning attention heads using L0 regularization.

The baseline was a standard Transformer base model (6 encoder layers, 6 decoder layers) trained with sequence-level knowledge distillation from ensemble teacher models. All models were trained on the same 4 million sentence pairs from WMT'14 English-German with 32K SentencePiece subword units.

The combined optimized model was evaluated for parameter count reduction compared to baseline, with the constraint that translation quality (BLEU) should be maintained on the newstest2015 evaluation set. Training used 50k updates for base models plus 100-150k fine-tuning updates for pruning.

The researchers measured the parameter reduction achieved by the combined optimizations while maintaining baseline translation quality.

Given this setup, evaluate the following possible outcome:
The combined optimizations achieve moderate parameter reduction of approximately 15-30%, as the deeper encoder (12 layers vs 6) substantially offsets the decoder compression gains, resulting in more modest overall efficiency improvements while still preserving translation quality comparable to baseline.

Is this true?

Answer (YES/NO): YES